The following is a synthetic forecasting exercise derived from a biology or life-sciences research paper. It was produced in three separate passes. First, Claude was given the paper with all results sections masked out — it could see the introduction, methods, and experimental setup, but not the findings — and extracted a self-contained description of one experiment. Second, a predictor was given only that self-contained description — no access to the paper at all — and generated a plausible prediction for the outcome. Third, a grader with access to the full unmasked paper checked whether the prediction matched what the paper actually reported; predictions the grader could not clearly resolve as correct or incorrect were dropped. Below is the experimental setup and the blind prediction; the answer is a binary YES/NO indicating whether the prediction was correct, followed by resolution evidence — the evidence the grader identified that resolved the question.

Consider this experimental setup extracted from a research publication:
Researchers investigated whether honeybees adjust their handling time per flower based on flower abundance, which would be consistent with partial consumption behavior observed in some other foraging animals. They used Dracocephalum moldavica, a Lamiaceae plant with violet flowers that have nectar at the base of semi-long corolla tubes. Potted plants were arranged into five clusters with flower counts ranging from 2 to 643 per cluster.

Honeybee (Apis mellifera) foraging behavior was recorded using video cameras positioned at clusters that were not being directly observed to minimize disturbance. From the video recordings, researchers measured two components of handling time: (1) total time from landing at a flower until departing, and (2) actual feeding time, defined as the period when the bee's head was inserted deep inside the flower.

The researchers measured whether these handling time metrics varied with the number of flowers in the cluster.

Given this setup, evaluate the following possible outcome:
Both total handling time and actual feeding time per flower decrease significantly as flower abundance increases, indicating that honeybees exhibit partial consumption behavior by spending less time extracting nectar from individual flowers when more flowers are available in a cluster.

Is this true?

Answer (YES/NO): NO